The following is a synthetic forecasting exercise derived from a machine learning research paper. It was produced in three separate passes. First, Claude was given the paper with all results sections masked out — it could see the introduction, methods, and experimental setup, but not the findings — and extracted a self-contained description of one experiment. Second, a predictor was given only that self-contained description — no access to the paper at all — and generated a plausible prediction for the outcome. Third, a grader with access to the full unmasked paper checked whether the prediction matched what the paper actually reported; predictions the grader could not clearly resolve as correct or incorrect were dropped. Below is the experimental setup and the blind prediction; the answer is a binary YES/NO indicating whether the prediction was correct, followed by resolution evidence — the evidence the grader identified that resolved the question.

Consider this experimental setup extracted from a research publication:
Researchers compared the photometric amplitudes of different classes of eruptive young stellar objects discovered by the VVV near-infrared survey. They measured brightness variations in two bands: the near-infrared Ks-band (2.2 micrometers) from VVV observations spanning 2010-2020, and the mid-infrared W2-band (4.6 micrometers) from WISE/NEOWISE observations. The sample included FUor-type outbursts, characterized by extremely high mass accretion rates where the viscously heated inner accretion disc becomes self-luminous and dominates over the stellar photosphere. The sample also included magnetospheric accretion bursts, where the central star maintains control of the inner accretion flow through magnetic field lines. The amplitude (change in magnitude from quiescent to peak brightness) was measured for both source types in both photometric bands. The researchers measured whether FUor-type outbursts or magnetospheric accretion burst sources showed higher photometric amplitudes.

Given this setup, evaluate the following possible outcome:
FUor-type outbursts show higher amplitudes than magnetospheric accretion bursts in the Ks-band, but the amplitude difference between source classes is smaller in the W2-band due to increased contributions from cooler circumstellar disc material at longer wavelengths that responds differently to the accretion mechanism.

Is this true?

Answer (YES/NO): NO